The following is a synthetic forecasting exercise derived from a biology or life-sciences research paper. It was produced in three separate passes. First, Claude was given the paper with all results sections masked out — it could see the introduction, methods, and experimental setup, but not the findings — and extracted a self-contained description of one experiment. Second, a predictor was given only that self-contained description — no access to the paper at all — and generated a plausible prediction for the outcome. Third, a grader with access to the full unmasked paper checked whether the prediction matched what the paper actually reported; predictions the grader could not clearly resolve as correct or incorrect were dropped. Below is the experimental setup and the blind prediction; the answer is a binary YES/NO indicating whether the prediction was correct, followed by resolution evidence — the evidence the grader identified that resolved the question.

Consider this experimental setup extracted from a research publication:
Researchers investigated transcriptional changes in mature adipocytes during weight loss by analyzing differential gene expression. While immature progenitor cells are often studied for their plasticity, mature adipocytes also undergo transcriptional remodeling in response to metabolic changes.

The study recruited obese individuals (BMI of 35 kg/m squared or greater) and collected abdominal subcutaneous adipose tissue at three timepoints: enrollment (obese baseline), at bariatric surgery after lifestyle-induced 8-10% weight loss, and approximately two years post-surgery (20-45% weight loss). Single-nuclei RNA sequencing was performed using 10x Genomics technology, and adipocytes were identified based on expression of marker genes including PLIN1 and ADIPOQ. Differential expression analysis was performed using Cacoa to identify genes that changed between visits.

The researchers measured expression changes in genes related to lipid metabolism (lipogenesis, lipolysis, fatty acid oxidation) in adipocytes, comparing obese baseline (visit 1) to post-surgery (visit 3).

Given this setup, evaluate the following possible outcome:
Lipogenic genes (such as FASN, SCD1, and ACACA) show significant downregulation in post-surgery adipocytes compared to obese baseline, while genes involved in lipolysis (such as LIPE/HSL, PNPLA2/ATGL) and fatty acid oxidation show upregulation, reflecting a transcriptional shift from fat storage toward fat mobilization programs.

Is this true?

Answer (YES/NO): NO